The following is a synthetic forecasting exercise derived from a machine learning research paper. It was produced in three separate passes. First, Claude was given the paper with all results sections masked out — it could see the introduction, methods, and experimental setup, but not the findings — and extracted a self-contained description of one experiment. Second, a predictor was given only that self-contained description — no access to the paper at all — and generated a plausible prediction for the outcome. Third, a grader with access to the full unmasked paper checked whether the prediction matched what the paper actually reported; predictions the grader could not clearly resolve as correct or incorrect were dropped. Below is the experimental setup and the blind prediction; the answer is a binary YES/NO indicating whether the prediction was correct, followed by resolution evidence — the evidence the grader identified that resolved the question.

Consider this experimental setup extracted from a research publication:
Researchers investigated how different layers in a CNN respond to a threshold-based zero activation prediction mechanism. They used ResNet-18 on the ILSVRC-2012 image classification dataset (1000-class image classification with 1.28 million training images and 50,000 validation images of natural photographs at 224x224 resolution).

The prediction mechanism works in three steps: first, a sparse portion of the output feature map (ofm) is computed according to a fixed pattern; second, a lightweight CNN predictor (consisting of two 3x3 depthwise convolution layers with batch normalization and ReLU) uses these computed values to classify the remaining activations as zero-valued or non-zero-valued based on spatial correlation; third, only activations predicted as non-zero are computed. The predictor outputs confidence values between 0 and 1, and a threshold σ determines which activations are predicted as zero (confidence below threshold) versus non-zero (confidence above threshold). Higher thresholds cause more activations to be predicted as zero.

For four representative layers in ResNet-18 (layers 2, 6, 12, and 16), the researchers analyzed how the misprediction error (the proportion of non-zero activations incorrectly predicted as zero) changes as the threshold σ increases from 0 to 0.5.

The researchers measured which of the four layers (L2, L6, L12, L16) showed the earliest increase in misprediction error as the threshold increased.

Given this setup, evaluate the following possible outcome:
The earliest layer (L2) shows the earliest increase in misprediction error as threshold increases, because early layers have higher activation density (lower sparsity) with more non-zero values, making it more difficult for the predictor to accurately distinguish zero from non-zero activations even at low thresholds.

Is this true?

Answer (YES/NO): NO